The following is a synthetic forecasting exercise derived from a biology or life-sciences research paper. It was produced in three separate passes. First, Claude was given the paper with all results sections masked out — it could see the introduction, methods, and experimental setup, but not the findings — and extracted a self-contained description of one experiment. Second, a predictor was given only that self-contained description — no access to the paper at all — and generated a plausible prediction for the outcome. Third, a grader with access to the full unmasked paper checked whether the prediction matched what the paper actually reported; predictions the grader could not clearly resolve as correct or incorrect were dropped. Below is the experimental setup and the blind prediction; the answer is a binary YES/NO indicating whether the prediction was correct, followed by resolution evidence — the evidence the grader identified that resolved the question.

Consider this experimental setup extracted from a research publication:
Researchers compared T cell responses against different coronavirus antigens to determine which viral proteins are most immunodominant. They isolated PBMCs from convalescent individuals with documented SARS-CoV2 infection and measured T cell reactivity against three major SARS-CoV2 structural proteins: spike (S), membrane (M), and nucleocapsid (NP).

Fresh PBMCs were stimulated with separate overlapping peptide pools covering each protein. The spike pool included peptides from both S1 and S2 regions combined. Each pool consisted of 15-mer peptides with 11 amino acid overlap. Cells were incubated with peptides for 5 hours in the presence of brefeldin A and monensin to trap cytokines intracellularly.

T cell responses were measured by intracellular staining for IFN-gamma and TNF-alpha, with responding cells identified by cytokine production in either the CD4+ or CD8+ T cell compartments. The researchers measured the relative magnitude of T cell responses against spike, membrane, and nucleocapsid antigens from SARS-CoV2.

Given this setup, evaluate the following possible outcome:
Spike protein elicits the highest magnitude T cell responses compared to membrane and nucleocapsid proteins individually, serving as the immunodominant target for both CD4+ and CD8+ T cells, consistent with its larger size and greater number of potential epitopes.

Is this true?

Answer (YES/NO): NO